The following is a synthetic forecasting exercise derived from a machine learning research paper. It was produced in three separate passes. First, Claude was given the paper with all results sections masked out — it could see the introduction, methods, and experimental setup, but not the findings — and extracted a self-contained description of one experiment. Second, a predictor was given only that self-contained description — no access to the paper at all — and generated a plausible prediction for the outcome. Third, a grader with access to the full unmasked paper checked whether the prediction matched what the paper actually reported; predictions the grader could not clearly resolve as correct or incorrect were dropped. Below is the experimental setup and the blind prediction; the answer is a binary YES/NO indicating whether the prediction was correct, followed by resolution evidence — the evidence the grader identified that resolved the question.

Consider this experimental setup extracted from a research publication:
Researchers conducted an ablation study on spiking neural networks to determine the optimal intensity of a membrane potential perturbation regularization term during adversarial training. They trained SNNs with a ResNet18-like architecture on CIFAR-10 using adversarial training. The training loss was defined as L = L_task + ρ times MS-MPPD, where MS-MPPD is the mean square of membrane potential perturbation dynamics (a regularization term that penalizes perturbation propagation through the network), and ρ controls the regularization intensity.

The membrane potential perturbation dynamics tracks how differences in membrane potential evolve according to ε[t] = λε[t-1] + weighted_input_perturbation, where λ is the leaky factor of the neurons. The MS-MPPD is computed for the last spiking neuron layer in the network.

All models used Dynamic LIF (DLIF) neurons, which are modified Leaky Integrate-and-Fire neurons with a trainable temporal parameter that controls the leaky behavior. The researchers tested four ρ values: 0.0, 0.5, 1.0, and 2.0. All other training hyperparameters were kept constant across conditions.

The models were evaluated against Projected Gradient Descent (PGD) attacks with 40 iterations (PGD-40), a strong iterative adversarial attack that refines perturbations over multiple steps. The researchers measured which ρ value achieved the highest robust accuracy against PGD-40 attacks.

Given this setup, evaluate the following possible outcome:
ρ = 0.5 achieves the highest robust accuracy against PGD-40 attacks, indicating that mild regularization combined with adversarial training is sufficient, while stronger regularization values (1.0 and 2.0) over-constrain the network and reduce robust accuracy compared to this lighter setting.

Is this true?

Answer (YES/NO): NO